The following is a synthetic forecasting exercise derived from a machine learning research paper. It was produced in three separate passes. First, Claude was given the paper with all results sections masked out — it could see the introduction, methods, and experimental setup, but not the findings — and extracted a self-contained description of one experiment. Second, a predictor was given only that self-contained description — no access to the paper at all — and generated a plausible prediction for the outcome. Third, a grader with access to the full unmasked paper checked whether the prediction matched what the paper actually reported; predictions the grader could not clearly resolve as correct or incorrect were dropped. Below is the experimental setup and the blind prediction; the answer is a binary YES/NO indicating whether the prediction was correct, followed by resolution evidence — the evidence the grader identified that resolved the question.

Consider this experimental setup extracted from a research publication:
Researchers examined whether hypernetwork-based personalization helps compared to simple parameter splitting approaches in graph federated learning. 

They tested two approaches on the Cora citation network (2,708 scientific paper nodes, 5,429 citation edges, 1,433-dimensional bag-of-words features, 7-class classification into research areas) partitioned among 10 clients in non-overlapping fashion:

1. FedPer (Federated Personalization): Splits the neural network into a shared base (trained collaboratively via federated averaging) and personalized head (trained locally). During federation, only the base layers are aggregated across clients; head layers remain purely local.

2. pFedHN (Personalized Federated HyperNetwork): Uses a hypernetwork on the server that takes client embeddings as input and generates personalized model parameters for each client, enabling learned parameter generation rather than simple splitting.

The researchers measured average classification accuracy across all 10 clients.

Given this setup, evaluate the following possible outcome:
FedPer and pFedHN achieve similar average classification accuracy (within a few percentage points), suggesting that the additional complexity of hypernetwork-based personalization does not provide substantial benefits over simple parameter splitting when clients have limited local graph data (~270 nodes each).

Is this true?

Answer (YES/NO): YES